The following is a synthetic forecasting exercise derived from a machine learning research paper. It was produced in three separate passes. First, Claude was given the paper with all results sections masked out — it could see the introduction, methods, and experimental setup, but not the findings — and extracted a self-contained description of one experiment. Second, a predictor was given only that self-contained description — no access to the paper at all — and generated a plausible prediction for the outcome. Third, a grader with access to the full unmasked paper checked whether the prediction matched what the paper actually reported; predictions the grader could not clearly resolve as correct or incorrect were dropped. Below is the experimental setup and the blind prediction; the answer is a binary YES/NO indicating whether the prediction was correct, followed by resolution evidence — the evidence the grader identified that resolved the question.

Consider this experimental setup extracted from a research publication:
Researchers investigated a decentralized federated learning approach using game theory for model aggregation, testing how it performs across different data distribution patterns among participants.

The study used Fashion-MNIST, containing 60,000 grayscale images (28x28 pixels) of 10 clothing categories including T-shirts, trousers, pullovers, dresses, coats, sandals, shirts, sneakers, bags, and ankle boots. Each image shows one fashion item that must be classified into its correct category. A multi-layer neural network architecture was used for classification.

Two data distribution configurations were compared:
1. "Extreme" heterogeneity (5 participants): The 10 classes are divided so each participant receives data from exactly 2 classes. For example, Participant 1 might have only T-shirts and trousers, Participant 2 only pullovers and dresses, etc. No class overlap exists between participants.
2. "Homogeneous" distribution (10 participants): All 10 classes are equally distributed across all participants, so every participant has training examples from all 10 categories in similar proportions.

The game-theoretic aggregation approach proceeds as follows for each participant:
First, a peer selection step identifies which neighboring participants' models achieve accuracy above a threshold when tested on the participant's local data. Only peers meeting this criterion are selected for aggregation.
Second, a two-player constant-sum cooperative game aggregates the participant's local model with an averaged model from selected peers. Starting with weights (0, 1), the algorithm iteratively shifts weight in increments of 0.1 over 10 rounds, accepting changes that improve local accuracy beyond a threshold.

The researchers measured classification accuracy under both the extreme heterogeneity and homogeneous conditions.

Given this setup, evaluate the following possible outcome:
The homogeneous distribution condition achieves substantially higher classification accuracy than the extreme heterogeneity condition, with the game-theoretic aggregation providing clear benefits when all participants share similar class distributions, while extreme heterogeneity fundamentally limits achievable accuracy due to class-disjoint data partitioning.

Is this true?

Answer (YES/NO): NO